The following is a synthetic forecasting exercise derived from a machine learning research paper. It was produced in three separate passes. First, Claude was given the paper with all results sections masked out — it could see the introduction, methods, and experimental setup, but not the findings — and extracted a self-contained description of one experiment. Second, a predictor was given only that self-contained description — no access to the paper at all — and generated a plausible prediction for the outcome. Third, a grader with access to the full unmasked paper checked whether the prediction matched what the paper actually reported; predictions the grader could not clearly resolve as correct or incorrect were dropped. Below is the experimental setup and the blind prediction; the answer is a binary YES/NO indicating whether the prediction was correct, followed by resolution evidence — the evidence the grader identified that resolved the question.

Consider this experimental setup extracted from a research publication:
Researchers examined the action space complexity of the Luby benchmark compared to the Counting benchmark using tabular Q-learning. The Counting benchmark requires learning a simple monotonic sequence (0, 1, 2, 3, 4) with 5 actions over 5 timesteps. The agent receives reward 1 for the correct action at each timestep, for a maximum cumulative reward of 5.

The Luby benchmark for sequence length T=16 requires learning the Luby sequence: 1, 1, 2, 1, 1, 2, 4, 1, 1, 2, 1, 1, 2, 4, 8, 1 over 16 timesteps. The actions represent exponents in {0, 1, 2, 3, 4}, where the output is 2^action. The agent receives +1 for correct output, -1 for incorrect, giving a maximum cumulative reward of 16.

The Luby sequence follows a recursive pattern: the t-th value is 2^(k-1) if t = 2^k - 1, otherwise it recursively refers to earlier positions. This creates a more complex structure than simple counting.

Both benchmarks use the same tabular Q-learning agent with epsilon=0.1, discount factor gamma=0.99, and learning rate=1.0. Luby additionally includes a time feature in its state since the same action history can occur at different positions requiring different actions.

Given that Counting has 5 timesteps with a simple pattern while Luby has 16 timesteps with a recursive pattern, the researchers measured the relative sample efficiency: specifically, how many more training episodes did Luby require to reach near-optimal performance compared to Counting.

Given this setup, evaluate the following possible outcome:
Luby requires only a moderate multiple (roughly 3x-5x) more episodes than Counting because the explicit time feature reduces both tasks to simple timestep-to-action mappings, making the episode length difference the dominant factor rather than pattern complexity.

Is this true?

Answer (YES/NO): NO